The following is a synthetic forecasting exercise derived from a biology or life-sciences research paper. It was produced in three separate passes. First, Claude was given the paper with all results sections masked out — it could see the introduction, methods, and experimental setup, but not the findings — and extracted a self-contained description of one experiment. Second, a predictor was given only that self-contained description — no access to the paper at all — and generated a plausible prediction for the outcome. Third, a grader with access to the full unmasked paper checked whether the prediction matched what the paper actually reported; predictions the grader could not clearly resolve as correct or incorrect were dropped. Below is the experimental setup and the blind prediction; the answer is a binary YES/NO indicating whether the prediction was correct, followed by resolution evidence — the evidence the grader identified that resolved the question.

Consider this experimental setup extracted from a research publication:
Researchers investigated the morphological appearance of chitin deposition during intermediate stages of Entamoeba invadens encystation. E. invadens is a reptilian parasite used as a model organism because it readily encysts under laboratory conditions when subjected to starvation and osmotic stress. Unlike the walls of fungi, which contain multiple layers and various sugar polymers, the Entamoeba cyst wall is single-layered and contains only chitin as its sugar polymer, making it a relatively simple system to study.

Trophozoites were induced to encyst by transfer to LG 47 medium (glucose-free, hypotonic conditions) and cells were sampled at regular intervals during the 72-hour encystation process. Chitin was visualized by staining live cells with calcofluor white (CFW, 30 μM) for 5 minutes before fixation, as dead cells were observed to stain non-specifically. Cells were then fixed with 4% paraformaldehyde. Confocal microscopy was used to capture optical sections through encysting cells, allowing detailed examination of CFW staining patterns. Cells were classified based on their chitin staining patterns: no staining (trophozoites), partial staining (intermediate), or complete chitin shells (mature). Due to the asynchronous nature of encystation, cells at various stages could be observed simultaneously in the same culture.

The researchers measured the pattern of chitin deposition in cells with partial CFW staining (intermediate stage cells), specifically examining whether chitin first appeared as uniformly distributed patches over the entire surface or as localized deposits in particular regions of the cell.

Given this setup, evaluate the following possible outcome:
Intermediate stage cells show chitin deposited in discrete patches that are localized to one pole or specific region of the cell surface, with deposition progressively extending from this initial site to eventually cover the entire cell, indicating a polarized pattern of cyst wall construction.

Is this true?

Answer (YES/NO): YES